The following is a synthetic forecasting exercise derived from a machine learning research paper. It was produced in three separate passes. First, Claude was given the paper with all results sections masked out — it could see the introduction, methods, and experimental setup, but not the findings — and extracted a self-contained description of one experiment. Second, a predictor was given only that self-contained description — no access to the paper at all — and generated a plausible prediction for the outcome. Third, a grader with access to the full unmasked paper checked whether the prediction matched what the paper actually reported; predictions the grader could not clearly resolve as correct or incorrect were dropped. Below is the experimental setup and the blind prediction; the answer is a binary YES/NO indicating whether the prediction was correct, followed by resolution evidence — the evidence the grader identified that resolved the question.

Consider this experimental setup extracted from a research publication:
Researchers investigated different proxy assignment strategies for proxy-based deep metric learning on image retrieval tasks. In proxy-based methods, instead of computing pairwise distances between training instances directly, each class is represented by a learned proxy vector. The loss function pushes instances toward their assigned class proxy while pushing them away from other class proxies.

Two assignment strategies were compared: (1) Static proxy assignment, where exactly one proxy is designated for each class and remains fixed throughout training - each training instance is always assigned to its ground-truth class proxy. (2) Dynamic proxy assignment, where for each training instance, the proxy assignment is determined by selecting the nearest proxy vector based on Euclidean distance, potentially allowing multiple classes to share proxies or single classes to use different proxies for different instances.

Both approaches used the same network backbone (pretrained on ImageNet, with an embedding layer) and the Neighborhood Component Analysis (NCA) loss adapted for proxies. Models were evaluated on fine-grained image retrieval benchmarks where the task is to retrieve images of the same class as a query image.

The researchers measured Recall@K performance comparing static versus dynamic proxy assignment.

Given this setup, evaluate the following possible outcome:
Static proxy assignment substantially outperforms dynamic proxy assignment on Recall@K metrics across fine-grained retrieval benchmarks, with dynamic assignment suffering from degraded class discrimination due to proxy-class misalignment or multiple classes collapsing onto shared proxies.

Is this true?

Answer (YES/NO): YES